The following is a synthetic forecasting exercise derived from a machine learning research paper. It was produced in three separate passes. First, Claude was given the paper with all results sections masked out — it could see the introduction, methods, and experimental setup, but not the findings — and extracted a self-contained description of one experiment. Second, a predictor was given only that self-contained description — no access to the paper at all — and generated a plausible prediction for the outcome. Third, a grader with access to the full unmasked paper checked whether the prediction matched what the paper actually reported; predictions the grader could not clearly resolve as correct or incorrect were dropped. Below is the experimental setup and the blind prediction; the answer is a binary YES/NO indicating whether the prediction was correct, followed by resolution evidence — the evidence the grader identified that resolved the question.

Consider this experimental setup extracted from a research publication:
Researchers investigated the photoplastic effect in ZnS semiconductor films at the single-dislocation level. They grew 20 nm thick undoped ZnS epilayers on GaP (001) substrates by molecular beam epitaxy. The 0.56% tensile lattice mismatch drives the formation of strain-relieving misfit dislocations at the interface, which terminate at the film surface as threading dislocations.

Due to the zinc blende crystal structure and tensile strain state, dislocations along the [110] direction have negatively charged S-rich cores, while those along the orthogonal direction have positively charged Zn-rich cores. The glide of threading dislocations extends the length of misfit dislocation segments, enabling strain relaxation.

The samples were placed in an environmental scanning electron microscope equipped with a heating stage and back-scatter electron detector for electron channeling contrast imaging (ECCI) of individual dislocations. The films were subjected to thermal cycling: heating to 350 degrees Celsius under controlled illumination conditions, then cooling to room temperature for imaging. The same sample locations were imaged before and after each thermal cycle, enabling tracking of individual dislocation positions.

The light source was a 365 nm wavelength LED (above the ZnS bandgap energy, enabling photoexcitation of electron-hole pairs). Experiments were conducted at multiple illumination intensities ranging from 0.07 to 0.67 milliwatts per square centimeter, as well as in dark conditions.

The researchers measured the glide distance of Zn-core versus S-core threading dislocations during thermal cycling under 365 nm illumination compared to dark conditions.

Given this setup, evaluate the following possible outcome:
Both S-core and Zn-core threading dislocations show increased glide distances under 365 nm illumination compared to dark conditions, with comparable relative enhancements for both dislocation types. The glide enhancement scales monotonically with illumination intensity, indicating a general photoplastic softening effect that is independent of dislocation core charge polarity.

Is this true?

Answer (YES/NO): NO